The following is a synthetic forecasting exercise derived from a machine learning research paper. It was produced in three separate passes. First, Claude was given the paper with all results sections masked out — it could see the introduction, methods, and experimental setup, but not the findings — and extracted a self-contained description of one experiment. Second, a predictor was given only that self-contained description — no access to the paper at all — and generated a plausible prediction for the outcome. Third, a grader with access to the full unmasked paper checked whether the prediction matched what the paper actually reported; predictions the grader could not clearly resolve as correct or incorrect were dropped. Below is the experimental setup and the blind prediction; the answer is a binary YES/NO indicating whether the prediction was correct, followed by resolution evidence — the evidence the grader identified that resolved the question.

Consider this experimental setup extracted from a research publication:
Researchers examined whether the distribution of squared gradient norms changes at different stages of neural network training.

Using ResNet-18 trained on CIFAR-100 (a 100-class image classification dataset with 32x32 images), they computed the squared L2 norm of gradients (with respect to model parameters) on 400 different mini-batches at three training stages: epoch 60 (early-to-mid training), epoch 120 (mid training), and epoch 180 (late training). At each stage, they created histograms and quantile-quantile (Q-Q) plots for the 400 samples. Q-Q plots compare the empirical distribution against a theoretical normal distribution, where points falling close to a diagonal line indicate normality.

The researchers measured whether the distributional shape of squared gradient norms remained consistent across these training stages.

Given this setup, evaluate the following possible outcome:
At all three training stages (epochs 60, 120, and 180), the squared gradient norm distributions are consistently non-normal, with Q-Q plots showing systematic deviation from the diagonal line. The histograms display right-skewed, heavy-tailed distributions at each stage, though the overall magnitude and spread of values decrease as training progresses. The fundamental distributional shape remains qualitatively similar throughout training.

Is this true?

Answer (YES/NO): NO